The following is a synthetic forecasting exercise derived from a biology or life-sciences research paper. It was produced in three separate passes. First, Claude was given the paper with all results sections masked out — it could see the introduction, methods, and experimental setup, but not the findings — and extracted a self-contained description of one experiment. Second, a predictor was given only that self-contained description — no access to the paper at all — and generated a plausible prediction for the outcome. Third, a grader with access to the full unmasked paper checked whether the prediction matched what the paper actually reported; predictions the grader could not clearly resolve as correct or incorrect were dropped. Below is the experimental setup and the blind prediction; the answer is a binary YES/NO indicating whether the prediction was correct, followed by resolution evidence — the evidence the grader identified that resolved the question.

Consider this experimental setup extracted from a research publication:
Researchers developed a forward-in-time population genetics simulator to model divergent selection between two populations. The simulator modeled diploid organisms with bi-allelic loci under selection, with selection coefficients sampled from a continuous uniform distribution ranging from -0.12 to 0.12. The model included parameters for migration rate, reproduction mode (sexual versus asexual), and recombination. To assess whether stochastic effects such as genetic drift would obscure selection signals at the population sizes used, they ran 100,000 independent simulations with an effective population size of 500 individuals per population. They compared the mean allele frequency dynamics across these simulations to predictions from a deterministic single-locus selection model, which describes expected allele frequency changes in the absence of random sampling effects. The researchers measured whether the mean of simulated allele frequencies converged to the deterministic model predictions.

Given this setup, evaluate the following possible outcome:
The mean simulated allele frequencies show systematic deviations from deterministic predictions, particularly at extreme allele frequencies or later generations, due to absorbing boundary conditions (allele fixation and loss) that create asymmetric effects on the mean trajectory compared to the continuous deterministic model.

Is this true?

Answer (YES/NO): NO